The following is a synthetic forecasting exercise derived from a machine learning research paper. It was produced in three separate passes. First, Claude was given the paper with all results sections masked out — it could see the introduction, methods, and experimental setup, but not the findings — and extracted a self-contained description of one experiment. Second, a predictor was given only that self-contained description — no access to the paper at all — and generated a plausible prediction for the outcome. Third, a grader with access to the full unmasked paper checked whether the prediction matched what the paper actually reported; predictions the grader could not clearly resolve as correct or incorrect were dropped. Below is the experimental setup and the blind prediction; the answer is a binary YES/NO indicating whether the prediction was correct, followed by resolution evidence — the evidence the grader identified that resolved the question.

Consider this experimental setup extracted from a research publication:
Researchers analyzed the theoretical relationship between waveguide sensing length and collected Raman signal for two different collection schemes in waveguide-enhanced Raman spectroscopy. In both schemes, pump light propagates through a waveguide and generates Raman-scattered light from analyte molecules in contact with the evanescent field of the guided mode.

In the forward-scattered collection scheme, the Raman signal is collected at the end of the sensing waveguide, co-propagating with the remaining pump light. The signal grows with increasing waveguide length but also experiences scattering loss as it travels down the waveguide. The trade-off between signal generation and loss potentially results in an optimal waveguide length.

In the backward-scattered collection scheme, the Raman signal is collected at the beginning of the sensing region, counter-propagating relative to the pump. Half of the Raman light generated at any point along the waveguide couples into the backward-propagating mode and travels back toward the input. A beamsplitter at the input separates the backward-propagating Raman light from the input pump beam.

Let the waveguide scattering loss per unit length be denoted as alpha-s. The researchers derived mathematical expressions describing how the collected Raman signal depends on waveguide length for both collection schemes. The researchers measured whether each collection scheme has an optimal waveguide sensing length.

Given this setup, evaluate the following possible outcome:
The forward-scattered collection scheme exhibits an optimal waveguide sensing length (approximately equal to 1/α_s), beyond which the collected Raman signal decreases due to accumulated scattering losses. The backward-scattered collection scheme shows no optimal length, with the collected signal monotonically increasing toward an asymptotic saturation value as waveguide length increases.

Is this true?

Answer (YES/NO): YES